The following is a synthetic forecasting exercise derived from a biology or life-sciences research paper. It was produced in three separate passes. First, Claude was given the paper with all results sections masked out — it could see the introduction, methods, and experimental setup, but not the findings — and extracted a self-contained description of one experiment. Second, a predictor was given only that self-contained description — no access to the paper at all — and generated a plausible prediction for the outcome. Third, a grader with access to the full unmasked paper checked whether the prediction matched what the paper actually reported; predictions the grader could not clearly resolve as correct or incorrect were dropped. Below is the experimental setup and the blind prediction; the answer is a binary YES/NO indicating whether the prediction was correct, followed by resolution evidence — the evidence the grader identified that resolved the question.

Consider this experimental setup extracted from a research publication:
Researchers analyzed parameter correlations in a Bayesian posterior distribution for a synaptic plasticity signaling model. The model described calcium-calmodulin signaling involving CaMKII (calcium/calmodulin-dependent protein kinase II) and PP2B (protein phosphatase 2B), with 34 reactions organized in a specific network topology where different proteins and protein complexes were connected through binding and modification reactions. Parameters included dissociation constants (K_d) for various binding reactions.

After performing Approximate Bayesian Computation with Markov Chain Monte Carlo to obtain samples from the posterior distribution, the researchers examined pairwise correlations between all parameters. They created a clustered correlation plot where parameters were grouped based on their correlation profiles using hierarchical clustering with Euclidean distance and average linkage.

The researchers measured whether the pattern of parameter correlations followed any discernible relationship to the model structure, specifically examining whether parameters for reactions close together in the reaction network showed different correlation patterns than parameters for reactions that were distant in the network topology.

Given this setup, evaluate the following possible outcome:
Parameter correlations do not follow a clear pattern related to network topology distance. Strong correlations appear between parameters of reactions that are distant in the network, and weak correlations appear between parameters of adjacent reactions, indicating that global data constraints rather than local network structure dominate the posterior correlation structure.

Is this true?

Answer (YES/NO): NO